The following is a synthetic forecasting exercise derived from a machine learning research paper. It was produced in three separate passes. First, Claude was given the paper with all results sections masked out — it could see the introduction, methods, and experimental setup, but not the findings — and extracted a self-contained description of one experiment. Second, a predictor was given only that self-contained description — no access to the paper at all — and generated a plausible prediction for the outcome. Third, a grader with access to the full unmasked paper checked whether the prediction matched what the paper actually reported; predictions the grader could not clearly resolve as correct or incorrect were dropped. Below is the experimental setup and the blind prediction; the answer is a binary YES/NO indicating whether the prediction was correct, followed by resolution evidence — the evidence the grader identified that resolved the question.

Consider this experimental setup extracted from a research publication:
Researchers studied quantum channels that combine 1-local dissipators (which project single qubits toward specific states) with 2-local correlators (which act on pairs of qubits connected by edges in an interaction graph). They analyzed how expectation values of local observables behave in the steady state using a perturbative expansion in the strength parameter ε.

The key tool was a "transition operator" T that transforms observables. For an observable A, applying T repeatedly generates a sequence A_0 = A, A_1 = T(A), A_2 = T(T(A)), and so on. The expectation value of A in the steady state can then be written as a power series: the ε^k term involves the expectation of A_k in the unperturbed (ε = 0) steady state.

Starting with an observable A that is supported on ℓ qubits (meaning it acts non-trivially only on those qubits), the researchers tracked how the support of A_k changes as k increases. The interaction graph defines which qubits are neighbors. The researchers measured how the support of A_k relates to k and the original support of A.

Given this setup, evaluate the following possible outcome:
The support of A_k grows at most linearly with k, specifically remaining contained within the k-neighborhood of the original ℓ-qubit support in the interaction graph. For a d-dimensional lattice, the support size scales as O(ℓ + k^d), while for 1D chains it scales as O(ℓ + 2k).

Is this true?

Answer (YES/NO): NO